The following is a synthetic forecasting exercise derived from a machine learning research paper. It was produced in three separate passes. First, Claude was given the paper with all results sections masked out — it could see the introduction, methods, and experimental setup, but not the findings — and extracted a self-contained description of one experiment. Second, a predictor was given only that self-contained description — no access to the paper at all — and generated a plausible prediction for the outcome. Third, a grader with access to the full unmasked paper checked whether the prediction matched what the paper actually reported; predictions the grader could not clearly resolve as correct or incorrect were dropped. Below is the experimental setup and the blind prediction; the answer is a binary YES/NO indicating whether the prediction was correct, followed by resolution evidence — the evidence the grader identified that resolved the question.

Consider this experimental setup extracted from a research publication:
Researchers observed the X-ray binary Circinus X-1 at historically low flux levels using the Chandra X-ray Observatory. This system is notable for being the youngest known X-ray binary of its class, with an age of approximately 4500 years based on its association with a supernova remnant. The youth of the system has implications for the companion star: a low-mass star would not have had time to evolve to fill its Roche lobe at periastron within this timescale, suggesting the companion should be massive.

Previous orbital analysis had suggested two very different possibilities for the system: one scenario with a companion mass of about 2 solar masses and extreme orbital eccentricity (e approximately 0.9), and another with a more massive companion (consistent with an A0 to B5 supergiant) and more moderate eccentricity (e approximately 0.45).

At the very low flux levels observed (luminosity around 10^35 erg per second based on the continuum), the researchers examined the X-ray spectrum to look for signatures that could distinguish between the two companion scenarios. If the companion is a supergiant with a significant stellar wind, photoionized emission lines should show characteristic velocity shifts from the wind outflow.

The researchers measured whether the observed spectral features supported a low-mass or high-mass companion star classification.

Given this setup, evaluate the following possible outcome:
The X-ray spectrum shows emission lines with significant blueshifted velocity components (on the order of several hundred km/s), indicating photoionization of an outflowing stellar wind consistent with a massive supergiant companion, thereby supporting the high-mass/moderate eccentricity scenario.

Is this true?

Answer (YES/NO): YES